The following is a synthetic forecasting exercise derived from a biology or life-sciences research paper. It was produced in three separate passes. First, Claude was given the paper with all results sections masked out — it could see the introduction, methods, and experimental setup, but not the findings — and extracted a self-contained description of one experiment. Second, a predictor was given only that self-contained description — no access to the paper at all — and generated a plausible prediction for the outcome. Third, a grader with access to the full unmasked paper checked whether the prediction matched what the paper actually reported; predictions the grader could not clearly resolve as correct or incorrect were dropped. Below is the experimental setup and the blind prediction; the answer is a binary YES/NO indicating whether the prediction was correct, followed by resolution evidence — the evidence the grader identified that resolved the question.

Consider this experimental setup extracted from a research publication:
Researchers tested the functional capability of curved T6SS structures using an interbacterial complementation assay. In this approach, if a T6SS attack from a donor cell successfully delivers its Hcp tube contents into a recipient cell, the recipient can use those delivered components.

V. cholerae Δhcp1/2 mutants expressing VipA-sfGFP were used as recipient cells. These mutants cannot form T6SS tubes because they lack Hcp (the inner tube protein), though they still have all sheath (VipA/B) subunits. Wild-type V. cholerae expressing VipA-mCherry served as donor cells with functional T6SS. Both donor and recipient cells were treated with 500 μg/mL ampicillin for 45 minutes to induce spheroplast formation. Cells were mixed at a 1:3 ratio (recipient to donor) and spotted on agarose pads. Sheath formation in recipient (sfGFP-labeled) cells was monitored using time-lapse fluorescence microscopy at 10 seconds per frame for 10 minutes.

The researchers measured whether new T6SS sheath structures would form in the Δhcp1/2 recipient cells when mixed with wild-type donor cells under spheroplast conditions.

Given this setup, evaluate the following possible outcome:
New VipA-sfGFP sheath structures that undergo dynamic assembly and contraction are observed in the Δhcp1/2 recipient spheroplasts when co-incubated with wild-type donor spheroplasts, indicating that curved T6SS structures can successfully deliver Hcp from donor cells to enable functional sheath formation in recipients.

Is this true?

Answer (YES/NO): YES